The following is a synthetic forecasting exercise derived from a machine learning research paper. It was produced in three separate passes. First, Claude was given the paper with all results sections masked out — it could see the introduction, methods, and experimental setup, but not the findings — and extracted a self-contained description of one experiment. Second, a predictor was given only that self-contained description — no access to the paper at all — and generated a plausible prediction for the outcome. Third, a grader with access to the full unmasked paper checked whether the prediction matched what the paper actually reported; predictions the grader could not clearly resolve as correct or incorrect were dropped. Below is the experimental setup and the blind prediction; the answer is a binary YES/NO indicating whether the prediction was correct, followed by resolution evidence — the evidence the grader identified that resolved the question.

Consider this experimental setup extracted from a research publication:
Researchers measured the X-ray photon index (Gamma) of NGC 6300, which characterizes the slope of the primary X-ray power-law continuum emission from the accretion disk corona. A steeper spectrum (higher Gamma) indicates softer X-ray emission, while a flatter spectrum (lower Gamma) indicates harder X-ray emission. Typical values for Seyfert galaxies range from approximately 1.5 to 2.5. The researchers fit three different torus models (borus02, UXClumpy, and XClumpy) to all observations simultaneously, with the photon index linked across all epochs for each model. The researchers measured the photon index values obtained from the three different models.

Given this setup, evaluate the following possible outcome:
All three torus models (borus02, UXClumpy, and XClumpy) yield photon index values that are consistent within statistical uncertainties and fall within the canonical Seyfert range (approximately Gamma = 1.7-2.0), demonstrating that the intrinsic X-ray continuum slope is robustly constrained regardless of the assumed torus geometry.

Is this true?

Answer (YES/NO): YES